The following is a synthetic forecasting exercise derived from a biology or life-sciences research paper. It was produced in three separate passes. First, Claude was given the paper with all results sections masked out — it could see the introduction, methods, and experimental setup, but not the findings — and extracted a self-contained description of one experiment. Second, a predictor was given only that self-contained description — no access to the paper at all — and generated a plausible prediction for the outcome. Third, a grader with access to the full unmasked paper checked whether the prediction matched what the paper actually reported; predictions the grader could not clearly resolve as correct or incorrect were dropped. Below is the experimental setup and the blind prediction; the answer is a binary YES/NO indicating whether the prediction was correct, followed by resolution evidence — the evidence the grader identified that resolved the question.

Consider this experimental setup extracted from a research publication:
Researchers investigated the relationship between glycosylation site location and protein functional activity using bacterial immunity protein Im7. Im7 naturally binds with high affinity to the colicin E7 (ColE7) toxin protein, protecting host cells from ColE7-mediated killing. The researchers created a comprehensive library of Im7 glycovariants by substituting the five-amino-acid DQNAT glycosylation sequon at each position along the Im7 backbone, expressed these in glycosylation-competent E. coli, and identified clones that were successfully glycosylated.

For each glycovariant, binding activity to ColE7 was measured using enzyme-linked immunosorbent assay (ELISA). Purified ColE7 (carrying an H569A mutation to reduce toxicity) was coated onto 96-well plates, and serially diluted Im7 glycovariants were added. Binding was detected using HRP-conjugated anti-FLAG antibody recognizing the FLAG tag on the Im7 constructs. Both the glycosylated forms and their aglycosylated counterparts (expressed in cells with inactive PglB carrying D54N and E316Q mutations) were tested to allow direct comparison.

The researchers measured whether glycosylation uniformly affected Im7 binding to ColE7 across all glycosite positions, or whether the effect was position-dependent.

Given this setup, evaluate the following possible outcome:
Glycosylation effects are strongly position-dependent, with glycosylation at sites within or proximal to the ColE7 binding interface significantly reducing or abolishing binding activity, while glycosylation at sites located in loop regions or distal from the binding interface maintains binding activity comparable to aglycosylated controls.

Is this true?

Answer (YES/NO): NO